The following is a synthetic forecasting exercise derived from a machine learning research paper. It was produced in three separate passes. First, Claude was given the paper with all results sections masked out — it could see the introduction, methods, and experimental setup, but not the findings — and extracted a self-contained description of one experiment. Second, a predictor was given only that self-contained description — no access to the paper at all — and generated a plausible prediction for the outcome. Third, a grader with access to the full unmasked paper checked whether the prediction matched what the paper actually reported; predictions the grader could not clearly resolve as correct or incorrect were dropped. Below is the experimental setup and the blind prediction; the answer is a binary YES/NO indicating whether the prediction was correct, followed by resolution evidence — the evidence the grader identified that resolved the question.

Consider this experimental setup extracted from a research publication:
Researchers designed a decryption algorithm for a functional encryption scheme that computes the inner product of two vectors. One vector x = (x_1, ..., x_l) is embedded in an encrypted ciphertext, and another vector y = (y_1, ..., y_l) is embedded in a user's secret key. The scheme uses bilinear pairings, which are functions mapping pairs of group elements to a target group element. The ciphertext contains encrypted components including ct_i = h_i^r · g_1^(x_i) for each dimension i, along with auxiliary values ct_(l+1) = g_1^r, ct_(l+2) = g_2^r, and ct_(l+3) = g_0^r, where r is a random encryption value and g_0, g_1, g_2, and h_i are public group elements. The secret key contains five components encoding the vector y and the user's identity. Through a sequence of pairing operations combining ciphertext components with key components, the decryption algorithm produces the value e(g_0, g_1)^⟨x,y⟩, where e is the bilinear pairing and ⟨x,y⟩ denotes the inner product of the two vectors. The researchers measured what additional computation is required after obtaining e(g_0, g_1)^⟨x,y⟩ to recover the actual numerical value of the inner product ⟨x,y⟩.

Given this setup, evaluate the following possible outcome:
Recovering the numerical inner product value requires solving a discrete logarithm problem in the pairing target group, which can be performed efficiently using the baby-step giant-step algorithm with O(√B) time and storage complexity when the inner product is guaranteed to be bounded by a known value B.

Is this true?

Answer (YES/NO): NO